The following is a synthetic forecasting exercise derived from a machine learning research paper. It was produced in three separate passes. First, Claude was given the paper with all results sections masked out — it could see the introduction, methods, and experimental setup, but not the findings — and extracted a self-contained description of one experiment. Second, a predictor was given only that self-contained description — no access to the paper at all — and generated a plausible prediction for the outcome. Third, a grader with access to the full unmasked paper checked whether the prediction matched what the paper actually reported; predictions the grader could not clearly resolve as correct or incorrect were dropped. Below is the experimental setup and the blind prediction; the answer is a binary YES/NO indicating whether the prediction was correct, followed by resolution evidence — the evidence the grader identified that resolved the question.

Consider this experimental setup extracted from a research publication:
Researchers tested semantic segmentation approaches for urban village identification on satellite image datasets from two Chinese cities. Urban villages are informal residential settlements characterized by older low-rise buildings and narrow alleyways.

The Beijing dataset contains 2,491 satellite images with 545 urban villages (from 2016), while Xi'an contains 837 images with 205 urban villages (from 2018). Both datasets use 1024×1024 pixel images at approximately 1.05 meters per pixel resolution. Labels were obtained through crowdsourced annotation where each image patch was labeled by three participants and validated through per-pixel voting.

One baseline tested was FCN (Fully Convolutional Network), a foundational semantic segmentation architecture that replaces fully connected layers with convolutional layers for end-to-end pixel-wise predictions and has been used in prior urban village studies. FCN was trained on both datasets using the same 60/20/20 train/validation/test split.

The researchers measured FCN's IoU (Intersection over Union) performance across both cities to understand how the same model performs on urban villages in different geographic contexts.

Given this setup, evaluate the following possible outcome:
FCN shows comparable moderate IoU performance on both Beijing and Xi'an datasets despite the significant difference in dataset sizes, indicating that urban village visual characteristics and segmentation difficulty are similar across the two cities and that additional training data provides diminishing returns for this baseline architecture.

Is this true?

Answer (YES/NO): NO